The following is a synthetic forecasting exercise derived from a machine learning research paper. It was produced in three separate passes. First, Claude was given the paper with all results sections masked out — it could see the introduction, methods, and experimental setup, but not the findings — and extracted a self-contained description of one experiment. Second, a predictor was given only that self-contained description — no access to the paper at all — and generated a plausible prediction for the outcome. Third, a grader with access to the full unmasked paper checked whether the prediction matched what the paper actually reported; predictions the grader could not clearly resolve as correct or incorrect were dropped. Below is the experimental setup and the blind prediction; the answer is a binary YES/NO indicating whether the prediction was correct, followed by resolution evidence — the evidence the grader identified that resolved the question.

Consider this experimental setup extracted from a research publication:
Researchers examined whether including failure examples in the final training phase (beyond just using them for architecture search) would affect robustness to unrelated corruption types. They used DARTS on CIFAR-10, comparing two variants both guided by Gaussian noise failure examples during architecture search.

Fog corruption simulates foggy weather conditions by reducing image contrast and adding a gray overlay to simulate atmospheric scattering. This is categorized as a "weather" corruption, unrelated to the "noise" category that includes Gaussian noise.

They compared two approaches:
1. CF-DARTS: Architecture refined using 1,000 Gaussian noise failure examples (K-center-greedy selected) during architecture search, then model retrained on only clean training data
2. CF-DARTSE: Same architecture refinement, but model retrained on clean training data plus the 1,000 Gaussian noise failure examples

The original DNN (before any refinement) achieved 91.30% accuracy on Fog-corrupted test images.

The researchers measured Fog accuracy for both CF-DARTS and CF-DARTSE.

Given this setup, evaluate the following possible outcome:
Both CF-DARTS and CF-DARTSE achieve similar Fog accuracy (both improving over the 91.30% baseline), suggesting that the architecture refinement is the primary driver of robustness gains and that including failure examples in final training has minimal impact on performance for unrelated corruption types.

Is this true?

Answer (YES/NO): NO